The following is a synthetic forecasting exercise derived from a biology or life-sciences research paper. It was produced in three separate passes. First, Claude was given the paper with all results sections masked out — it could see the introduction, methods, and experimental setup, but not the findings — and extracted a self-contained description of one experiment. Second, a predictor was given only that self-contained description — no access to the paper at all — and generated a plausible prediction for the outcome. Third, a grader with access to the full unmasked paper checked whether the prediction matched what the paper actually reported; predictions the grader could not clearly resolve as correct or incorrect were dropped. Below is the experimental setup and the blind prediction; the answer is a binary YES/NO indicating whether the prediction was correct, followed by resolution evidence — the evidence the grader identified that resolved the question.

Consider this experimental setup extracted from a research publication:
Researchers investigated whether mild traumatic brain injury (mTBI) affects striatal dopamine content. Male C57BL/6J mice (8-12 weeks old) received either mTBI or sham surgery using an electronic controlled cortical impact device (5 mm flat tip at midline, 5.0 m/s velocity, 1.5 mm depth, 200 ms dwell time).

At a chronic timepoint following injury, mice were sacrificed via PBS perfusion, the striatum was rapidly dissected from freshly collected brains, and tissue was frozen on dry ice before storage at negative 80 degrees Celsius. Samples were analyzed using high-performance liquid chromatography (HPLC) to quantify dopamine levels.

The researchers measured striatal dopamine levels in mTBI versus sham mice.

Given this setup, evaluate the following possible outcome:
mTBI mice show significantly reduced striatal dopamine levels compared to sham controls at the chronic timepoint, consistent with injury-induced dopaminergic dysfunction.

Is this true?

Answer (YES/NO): YES